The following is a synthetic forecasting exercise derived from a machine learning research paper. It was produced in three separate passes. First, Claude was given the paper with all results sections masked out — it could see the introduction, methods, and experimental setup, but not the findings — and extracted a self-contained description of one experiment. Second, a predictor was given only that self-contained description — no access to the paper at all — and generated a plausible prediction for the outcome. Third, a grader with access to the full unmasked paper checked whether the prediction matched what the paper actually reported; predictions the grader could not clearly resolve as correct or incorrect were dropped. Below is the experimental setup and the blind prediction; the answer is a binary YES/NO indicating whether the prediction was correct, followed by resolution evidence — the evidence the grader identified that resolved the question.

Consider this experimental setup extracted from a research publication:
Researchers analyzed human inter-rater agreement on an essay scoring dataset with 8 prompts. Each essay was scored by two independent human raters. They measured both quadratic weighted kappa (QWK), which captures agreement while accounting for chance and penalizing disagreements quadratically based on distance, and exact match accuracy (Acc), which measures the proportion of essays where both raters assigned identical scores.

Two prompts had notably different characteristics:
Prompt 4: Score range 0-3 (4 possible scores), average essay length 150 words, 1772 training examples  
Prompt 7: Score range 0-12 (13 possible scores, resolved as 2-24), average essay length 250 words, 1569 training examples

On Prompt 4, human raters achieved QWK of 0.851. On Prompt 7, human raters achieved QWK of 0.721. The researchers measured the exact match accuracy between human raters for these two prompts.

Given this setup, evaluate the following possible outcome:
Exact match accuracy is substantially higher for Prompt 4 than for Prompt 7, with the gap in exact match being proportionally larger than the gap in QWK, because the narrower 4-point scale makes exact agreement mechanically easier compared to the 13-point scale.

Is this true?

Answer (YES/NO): YES